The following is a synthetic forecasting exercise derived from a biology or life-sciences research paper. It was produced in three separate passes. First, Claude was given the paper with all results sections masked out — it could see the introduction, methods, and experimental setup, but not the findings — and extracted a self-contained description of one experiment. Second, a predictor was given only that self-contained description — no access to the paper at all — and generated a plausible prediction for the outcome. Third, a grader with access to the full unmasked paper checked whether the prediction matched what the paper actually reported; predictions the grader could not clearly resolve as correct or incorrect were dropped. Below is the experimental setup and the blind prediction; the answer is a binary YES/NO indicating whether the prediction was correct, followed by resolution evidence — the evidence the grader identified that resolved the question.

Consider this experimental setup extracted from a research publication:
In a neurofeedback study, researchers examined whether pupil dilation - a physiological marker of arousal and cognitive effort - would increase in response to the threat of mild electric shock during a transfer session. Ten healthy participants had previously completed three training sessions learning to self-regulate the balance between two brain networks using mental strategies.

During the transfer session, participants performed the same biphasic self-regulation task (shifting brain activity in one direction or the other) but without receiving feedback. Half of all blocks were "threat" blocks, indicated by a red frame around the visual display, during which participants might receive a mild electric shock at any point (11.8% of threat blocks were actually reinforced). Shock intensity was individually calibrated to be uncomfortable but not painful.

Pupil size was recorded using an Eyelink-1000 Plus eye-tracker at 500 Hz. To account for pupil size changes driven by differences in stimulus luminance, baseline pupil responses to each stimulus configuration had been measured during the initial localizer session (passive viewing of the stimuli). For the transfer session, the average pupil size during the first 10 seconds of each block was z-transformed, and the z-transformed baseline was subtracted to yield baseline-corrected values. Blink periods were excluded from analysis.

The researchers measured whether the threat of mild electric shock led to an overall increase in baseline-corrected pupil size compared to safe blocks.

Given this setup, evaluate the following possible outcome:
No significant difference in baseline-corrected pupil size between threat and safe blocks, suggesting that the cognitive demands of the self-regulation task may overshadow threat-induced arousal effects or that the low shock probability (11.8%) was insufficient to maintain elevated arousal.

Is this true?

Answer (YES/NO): NO